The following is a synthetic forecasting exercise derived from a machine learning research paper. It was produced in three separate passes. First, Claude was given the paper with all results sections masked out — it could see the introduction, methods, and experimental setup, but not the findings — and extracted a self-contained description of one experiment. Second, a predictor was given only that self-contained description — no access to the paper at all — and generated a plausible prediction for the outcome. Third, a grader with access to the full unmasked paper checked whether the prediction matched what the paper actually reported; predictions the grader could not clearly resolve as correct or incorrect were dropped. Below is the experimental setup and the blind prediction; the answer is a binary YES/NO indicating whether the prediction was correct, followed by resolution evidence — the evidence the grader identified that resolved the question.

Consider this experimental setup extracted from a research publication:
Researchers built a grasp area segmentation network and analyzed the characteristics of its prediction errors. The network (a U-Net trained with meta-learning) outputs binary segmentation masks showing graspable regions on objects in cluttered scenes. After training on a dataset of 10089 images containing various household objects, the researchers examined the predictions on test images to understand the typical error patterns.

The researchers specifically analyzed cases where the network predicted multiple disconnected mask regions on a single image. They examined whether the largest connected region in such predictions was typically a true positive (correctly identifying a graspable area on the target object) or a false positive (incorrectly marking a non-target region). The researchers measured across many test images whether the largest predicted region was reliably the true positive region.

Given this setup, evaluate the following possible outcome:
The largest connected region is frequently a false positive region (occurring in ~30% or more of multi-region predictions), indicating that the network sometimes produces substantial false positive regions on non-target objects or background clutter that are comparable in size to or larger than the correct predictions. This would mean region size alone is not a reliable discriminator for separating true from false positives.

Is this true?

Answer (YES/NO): NO